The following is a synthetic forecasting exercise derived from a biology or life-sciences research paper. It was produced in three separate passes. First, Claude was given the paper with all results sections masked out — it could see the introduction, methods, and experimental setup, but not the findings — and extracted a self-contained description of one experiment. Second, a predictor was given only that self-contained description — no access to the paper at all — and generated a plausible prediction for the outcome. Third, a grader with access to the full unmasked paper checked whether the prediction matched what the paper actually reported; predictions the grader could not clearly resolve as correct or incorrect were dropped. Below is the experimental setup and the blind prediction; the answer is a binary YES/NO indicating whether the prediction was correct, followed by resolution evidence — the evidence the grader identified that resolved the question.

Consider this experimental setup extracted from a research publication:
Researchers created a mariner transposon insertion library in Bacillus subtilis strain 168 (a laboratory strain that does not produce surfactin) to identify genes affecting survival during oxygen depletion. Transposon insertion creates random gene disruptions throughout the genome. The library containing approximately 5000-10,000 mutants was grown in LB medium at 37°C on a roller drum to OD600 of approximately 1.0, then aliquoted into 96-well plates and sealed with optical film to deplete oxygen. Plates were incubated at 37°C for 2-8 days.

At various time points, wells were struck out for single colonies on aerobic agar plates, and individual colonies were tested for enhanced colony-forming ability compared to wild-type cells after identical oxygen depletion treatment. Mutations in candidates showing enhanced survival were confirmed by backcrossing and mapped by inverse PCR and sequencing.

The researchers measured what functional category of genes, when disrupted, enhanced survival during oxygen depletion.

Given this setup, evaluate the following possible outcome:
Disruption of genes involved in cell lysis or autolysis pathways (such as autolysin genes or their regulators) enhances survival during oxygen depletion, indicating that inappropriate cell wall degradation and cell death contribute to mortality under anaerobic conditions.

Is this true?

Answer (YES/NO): NO